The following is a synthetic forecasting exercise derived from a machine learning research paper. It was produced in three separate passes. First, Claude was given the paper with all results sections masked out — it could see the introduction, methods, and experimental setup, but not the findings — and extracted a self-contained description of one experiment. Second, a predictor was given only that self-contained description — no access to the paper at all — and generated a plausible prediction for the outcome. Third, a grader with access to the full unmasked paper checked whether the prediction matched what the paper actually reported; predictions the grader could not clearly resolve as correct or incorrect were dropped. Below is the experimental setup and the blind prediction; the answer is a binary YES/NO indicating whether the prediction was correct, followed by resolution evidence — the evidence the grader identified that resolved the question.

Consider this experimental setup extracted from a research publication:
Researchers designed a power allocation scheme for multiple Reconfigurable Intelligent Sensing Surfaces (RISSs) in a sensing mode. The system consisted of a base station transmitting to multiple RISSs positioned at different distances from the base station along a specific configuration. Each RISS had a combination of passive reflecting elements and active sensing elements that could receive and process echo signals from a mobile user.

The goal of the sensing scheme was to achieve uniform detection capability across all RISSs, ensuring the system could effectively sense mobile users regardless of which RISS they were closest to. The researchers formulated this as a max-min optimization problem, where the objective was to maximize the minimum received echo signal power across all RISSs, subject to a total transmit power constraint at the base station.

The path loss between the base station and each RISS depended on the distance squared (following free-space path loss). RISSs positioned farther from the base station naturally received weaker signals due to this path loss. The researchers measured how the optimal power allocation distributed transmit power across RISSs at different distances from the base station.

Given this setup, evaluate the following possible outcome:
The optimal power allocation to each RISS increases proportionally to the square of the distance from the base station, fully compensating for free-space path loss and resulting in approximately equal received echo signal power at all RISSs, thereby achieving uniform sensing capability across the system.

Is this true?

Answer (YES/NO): YES